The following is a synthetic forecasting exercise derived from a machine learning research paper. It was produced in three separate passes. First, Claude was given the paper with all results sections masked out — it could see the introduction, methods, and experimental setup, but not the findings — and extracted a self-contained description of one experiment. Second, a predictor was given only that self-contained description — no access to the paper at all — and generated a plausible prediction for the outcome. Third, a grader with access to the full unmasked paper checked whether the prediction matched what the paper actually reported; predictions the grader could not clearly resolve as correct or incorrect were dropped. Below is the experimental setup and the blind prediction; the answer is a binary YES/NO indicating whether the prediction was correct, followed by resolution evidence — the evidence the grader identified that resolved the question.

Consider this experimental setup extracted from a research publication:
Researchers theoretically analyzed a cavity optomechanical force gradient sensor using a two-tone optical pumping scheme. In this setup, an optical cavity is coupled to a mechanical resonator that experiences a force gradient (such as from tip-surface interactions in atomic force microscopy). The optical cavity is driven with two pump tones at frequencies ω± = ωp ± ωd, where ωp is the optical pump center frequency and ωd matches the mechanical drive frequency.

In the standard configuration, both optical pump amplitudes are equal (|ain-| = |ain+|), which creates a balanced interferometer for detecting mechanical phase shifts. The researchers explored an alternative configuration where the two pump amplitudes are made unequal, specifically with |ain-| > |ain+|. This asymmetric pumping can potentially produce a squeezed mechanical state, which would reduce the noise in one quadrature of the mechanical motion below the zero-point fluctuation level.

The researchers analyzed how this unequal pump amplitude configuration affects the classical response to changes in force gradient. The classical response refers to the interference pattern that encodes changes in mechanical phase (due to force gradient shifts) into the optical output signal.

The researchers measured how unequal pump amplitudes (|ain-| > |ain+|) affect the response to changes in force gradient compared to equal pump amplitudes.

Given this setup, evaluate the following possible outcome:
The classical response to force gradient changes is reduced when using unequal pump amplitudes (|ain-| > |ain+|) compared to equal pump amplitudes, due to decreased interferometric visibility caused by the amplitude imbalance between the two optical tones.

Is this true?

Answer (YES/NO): YES